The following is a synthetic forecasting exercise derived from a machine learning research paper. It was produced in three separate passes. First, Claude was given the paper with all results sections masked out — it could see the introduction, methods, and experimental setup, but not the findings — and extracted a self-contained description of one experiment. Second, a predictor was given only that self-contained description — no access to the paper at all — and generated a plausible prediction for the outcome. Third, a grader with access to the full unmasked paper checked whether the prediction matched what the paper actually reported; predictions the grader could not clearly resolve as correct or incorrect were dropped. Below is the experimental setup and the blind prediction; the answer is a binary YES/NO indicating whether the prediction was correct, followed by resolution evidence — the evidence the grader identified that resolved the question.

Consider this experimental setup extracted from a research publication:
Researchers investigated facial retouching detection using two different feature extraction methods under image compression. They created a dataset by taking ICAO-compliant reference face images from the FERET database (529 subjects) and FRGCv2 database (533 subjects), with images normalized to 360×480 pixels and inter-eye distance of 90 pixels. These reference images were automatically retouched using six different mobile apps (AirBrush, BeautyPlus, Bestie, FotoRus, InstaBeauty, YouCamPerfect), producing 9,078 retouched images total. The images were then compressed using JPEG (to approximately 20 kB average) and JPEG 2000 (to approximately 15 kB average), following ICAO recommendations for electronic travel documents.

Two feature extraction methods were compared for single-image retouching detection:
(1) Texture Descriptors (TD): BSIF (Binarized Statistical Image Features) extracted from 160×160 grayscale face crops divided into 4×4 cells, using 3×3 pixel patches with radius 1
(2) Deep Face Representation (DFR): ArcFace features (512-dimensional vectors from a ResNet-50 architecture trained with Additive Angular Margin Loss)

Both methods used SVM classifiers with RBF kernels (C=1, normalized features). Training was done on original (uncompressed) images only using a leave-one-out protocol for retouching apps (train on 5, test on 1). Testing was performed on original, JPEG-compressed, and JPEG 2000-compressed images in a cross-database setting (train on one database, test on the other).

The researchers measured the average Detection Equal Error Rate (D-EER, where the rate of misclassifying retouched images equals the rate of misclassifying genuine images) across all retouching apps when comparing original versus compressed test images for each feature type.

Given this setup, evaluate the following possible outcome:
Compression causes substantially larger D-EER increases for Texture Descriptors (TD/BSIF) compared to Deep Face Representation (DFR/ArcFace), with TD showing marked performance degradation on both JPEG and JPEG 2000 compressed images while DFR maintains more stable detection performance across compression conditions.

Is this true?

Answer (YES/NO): NO